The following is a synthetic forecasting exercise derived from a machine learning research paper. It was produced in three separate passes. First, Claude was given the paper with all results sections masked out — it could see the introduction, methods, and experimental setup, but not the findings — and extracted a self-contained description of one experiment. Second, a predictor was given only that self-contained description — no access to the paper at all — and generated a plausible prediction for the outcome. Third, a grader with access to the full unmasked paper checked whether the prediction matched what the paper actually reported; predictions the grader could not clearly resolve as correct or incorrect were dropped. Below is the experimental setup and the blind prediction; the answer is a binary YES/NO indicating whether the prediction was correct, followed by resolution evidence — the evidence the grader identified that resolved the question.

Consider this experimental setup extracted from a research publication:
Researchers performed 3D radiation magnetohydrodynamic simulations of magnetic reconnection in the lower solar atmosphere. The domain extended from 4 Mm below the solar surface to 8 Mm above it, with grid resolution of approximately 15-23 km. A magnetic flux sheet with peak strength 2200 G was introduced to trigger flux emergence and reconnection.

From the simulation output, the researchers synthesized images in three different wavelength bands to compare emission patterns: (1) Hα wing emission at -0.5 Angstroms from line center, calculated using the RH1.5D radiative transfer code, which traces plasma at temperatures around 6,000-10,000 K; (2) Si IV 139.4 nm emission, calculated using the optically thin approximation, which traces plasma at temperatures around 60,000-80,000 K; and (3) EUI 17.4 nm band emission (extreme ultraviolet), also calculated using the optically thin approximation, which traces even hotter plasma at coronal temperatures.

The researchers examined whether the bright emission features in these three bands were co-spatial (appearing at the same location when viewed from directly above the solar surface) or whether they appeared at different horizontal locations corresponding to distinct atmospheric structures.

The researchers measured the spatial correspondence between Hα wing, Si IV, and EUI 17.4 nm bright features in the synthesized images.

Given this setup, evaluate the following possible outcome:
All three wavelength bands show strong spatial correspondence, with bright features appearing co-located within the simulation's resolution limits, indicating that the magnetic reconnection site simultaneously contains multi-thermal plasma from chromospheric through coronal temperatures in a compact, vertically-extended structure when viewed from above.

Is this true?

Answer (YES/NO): NO